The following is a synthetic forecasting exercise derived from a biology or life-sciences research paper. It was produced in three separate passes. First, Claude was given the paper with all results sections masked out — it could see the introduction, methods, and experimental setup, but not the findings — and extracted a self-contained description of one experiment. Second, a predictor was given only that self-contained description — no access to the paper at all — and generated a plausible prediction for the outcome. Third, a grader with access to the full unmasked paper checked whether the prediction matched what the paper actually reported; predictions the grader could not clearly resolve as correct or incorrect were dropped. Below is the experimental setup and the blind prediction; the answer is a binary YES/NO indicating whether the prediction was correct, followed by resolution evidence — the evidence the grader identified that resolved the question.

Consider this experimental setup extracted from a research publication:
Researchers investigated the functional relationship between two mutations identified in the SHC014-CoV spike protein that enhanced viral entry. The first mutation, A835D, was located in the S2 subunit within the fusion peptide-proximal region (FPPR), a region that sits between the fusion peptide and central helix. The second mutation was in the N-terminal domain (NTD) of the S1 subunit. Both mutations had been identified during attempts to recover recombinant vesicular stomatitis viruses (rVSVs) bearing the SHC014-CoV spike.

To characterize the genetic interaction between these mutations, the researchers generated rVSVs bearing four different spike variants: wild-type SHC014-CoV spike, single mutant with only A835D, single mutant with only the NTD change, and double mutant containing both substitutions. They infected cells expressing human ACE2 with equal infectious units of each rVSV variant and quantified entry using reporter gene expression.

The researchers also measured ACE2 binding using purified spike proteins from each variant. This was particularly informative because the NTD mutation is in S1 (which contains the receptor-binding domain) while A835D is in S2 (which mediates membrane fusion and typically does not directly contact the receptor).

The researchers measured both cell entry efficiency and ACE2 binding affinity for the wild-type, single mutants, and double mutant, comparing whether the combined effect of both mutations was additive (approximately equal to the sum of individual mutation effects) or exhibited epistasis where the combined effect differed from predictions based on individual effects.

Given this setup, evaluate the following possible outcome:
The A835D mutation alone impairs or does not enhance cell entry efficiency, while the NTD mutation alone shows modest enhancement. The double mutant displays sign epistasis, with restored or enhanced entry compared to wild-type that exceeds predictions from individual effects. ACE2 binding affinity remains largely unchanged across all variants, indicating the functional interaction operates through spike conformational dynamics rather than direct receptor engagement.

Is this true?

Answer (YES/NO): NO